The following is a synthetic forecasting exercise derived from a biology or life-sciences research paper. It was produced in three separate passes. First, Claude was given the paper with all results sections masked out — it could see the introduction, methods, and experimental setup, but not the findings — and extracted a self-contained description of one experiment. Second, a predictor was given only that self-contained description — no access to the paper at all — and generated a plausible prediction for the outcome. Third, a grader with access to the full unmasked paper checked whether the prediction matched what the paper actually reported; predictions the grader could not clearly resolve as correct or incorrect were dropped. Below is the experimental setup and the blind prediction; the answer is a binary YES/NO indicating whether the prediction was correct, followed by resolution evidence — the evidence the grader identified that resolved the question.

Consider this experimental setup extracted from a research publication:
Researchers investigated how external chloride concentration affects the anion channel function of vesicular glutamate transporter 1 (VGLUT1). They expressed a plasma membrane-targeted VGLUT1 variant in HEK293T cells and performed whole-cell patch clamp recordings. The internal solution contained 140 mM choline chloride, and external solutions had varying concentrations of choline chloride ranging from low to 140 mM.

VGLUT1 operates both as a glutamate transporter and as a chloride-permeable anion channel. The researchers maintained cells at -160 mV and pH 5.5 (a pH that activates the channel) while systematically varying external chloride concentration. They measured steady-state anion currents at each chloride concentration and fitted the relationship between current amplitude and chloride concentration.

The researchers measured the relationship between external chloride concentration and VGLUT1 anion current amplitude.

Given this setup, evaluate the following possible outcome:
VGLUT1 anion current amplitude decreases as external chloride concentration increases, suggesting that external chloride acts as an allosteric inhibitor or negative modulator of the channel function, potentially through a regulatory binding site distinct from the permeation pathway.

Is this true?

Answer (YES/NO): NO